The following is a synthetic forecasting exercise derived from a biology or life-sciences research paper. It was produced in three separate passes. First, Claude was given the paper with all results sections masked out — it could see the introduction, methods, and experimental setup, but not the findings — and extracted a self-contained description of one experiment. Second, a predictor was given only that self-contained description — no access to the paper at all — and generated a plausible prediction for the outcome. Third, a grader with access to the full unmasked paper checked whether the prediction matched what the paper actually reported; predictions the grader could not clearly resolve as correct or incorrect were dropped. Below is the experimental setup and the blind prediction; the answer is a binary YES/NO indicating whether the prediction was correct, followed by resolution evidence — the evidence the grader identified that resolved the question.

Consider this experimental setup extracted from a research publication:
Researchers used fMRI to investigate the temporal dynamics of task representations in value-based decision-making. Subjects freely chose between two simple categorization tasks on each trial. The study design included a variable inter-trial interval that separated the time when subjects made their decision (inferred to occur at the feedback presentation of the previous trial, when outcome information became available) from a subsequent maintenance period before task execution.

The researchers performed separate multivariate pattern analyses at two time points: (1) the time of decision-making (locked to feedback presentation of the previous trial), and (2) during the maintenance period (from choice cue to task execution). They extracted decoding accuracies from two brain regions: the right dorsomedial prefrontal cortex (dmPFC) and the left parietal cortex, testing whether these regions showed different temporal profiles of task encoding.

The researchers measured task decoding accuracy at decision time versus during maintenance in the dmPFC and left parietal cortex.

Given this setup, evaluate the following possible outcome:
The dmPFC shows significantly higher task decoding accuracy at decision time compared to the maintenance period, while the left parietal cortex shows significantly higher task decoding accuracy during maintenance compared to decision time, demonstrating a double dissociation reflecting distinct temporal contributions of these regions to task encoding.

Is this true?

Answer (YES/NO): YES